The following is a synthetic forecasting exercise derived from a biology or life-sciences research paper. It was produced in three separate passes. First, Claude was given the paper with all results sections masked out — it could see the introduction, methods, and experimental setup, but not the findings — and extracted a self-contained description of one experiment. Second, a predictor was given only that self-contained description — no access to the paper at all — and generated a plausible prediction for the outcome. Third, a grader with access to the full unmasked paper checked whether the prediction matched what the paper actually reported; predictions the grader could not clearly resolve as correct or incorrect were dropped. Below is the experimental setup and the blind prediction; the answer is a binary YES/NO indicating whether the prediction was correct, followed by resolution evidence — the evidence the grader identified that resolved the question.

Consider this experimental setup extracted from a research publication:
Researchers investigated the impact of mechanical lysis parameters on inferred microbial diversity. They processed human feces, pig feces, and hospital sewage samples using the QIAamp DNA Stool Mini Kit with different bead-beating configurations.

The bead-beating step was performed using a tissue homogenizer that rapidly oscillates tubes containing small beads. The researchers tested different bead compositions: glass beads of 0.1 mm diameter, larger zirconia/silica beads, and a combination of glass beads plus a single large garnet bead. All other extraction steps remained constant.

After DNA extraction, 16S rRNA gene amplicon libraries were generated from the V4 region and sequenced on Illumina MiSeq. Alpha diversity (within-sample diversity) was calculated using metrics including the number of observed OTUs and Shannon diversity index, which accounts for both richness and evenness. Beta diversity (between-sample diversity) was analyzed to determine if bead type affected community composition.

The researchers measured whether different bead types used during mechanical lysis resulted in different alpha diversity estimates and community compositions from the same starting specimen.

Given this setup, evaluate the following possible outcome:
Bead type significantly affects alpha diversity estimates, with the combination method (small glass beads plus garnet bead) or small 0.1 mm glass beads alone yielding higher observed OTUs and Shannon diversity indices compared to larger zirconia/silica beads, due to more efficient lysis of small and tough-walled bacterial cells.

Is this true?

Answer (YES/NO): NO